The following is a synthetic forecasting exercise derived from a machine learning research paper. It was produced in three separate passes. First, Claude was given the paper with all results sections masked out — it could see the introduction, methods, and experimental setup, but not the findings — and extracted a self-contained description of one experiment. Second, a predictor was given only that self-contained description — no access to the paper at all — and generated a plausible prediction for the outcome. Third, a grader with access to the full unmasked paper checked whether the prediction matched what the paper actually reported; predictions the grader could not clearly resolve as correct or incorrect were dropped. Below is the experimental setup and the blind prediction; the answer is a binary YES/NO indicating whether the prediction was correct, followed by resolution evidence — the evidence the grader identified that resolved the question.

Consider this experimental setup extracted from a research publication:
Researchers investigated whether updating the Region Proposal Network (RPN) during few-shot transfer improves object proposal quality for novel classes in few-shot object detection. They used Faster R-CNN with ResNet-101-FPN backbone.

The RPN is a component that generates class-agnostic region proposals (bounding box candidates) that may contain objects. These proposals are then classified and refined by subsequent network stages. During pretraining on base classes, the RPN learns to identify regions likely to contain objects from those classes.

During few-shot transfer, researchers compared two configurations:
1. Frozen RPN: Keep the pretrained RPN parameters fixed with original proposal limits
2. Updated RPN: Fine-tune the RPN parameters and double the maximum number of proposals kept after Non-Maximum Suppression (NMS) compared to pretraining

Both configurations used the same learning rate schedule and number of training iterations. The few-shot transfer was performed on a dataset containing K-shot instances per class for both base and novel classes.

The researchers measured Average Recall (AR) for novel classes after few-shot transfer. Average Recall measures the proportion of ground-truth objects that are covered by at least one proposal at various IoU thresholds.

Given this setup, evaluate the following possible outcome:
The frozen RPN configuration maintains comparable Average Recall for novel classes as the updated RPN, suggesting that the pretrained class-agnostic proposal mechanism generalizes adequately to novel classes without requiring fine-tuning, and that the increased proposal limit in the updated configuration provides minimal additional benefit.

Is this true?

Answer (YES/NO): NO